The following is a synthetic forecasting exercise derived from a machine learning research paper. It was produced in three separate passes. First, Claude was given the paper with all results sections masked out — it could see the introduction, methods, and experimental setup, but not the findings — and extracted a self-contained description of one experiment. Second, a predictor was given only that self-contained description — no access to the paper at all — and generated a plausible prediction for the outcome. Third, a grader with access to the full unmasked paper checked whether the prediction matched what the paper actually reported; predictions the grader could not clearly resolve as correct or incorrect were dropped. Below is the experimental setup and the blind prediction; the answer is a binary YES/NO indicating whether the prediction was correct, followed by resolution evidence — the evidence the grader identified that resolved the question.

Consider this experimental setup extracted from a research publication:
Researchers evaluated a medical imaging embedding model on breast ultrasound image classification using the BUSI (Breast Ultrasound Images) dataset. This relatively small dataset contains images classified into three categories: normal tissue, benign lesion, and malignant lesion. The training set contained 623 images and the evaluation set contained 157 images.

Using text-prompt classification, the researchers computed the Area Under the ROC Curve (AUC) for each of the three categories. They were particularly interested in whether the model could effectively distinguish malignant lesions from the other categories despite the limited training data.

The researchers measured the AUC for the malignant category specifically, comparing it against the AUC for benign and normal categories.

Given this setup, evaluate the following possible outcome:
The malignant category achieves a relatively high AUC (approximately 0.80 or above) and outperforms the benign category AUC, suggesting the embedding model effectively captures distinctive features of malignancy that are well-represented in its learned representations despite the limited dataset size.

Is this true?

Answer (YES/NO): YES